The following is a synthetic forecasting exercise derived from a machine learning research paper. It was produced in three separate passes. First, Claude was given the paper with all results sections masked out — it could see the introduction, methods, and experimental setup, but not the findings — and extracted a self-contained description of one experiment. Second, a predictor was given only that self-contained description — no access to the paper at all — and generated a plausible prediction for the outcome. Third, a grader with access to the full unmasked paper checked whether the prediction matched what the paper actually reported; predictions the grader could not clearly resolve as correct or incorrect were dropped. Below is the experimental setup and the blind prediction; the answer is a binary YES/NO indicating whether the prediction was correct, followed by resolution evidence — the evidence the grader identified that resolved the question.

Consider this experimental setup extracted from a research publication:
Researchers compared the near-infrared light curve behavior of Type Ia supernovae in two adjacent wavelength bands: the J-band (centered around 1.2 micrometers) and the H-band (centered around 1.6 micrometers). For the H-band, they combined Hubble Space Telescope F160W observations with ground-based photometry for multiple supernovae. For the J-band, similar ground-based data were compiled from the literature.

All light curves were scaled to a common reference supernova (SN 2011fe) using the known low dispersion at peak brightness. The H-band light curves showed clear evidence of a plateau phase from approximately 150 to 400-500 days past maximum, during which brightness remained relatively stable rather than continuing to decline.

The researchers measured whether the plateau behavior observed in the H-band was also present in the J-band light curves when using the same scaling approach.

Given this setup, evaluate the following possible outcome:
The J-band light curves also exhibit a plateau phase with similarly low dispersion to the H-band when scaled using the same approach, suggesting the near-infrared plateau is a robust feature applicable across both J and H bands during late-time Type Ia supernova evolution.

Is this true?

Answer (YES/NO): NO